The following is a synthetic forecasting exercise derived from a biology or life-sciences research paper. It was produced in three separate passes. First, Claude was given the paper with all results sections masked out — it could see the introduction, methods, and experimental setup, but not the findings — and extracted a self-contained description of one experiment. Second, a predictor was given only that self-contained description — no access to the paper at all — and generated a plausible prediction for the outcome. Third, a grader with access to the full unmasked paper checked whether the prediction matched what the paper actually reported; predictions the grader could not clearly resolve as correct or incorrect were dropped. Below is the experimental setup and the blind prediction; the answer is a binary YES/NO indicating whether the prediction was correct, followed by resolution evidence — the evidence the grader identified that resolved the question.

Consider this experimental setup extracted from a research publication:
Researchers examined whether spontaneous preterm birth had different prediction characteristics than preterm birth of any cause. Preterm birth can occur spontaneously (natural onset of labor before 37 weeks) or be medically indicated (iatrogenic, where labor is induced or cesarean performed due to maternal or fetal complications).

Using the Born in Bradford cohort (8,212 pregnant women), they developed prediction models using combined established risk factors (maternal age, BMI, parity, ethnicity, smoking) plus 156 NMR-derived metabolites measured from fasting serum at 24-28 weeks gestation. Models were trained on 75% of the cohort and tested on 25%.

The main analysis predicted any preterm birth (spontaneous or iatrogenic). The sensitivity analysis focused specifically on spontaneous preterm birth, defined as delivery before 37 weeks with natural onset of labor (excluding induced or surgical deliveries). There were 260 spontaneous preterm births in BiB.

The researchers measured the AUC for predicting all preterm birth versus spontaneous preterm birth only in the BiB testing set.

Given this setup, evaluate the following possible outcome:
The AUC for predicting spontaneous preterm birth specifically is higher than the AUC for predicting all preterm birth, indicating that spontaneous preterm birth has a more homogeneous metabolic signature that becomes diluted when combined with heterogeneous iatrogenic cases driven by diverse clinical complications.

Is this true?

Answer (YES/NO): YES